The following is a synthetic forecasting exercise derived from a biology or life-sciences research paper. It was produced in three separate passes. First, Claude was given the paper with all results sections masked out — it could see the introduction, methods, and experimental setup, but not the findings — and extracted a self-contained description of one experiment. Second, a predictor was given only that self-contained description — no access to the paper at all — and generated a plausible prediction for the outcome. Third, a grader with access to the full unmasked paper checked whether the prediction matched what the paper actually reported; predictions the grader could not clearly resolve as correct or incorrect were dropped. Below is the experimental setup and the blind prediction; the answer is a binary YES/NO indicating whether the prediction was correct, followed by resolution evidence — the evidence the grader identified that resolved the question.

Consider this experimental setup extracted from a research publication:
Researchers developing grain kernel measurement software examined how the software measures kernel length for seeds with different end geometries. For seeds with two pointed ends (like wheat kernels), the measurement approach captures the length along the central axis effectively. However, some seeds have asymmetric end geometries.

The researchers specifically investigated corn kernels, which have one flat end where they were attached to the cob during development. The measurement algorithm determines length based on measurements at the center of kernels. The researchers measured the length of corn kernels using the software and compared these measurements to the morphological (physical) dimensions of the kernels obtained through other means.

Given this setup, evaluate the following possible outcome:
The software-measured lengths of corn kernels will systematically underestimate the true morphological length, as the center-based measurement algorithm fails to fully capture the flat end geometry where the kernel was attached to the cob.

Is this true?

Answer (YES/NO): YES